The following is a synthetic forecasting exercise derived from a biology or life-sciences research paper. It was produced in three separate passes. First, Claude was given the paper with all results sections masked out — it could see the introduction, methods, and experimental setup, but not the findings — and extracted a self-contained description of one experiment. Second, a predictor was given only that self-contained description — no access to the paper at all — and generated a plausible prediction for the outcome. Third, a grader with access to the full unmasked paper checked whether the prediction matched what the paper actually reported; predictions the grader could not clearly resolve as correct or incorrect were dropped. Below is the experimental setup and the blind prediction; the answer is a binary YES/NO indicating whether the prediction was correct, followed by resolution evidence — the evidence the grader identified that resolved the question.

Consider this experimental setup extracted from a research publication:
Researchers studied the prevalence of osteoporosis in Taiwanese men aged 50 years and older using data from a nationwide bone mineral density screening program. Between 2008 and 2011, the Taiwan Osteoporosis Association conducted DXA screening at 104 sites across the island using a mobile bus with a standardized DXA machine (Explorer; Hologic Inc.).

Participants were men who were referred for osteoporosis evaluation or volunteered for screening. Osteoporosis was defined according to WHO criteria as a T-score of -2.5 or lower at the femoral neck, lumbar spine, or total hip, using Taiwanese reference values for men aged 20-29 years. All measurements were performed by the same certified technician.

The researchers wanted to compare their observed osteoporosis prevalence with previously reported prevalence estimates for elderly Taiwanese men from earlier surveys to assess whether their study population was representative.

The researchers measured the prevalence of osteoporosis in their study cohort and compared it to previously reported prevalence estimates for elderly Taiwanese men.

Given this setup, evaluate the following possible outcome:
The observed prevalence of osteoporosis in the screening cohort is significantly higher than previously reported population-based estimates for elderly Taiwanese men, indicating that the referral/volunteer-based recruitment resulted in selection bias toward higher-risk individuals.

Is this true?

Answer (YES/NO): NO